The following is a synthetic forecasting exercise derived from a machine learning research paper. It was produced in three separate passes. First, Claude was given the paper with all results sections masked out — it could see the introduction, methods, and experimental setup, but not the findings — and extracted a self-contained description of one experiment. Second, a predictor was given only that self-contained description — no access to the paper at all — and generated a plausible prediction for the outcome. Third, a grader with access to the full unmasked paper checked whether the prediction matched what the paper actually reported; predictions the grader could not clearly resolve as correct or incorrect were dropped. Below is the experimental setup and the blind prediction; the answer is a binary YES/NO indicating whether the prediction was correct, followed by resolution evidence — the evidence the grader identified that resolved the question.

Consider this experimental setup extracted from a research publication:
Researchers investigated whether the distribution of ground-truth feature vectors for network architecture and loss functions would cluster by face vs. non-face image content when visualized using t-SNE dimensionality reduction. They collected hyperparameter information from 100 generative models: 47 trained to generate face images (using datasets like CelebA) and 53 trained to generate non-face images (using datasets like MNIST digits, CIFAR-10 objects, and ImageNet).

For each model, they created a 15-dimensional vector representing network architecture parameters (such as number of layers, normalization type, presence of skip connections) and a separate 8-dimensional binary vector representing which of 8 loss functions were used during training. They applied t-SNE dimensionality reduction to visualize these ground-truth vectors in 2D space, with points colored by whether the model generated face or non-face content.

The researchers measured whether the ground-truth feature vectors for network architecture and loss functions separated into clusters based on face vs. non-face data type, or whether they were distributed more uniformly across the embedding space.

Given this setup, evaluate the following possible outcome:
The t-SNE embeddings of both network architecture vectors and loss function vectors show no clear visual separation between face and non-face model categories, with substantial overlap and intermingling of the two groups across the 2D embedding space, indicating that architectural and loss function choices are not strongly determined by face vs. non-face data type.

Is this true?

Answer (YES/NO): YES